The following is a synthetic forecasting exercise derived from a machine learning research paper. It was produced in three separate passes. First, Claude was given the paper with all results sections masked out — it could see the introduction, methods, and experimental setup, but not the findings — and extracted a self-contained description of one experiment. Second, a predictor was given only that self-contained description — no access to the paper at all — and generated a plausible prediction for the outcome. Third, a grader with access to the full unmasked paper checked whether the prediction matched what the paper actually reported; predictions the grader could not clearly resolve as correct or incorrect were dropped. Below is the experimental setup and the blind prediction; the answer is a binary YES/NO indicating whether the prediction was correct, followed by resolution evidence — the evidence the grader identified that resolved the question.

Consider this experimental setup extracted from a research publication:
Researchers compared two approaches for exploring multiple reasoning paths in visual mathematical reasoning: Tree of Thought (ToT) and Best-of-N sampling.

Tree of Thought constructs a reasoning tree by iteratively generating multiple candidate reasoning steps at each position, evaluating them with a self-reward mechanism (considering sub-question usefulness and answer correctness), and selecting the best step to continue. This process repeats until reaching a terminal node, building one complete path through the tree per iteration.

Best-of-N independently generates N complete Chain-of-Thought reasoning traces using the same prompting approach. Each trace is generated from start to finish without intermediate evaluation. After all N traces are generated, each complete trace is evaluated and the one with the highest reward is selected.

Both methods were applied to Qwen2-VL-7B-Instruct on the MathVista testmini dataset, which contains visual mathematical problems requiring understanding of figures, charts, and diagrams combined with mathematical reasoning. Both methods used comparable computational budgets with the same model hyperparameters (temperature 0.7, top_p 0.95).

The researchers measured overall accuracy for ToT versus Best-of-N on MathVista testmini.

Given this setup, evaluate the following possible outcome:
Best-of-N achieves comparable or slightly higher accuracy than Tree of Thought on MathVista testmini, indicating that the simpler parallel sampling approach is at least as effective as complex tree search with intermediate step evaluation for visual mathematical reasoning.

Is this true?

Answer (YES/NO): NO